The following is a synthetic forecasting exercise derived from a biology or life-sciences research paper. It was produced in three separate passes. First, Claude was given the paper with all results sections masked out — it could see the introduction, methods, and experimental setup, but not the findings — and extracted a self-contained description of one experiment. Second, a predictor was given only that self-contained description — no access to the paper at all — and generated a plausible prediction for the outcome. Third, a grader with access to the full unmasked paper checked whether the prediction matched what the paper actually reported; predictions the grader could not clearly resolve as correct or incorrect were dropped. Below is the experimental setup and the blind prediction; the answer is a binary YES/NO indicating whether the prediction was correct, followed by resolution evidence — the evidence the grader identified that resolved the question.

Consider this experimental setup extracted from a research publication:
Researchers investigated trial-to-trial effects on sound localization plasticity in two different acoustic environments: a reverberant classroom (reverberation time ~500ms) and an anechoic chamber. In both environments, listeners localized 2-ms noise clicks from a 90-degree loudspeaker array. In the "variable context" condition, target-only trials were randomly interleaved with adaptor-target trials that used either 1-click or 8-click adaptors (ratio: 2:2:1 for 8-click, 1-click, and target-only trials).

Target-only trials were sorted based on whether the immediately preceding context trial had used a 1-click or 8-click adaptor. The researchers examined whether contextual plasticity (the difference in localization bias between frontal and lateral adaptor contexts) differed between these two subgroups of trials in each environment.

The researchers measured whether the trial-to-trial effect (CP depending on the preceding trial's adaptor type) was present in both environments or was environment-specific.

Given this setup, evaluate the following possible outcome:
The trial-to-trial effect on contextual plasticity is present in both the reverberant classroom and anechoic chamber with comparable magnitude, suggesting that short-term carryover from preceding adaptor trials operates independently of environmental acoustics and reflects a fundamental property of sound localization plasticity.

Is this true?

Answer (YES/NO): NO